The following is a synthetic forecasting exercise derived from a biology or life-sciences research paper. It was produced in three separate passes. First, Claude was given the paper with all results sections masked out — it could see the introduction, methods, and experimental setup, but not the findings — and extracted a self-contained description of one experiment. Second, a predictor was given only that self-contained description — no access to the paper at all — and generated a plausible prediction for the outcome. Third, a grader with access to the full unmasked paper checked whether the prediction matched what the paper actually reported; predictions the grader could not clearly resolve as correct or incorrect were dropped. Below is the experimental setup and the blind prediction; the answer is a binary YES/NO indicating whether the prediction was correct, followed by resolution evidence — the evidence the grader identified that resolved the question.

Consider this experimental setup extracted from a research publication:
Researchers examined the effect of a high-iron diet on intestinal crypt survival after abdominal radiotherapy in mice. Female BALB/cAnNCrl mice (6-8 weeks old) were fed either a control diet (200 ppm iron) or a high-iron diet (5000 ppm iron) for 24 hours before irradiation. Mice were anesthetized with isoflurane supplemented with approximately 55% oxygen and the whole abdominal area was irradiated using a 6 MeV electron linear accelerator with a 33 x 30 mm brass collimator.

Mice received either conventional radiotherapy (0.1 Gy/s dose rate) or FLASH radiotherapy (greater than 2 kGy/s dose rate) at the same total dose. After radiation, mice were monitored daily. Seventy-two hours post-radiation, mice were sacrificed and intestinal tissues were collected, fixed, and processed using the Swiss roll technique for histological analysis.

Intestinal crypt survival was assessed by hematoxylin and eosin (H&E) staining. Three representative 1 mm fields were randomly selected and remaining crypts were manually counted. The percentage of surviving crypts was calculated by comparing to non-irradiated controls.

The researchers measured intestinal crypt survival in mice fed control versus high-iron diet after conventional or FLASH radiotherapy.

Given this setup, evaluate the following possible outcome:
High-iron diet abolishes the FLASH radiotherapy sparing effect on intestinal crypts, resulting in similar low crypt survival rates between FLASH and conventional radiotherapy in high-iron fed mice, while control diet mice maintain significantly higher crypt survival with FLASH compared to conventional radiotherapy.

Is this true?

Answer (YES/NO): NO